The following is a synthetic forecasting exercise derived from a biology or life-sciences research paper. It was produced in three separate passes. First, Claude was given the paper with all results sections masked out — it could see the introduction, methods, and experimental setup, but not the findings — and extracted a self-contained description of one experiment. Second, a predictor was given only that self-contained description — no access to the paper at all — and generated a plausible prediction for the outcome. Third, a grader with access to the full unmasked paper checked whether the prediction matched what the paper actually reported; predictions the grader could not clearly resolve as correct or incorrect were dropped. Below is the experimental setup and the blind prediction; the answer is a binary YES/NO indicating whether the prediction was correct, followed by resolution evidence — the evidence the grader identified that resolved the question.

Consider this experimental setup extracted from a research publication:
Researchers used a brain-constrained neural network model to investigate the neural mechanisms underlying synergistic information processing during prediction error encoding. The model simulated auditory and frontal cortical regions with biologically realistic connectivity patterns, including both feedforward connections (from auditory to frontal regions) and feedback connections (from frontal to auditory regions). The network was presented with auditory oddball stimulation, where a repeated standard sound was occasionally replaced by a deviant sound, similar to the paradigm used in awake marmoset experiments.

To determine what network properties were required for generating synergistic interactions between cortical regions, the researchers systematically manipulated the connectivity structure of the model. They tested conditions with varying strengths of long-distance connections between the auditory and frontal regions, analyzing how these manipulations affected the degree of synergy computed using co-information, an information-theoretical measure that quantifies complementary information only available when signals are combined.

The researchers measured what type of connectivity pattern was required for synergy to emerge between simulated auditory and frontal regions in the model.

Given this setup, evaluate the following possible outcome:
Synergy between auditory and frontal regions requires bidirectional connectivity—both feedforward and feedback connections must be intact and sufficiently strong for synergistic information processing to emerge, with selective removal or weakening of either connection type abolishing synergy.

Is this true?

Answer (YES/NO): NO